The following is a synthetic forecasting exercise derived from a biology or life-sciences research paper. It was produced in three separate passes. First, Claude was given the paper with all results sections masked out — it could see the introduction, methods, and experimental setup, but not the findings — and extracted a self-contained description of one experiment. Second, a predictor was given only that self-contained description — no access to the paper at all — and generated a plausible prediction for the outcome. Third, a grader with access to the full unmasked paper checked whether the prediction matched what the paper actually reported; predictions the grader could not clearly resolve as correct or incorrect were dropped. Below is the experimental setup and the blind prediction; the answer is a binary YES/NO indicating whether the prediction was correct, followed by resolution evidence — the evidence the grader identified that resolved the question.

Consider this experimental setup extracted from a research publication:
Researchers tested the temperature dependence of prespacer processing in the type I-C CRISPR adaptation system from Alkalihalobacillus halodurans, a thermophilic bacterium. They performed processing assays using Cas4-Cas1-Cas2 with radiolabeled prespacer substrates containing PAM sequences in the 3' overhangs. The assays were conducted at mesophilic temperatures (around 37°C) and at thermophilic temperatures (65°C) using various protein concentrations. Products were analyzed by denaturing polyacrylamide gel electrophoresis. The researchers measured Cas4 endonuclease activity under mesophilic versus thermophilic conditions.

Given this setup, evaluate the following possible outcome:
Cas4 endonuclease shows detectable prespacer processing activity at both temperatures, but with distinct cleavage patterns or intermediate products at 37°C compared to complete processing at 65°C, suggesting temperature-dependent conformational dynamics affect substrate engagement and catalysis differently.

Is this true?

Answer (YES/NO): NO